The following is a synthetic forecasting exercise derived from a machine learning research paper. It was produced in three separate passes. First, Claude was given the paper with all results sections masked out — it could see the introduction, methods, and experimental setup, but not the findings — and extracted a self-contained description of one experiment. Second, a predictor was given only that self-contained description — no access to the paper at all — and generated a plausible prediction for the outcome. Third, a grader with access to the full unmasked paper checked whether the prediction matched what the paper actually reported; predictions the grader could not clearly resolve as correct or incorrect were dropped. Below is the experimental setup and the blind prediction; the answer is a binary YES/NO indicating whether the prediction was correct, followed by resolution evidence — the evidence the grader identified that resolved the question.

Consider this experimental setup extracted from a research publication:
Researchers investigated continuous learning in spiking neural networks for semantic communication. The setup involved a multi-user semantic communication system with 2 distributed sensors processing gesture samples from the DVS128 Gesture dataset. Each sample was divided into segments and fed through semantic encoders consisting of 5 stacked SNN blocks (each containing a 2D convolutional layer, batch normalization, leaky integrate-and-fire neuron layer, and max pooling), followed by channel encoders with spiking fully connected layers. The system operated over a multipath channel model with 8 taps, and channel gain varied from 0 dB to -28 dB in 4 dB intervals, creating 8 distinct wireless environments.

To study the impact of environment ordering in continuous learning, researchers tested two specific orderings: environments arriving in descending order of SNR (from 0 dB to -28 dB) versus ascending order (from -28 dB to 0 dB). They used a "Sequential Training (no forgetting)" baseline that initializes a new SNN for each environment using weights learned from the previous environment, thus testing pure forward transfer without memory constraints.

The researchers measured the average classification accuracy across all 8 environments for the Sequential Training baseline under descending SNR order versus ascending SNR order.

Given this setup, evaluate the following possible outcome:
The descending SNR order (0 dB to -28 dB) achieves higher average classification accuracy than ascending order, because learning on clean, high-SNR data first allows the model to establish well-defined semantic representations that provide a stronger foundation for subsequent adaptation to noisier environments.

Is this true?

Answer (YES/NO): YES